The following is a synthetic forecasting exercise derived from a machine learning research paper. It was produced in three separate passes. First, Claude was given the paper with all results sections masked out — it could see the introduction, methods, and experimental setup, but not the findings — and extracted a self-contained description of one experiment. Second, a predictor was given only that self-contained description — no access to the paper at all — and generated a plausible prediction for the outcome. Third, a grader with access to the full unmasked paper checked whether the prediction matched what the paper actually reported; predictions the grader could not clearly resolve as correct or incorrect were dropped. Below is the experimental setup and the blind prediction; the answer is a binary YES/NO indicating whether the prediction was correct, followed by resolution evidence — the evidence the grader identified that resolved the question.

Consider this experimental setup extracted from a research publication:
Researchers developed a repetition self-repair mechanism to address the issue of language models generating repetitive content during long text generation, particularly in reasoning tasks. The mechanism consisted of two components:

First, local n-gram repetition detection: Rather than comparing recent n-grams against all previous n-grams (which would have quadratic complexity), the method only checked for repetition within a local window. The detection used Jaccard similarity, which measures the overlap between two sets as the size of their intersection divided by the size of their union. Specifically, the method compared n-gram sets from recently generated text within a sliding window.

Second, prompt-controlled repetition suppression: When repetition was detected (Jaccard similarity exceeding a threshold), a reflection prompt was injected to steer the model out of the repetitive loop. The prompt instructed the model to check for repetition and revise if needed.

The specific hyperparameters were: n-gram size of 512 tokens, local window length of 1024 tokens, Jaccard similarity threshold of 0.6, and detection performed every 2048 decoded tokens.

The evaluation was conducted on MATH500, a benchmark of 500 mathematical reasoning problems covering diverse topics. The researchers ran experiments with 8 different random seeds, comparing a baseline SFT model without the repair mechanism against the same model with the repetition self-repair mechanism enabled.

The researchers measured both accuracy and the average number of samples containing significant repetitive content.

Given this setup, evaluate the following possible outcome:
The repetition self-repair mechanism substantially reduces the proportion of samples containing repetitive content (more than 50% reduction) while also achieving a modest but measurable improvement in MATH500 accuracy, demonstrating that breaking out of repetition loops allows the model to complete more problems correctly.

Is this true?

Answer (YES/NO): YES